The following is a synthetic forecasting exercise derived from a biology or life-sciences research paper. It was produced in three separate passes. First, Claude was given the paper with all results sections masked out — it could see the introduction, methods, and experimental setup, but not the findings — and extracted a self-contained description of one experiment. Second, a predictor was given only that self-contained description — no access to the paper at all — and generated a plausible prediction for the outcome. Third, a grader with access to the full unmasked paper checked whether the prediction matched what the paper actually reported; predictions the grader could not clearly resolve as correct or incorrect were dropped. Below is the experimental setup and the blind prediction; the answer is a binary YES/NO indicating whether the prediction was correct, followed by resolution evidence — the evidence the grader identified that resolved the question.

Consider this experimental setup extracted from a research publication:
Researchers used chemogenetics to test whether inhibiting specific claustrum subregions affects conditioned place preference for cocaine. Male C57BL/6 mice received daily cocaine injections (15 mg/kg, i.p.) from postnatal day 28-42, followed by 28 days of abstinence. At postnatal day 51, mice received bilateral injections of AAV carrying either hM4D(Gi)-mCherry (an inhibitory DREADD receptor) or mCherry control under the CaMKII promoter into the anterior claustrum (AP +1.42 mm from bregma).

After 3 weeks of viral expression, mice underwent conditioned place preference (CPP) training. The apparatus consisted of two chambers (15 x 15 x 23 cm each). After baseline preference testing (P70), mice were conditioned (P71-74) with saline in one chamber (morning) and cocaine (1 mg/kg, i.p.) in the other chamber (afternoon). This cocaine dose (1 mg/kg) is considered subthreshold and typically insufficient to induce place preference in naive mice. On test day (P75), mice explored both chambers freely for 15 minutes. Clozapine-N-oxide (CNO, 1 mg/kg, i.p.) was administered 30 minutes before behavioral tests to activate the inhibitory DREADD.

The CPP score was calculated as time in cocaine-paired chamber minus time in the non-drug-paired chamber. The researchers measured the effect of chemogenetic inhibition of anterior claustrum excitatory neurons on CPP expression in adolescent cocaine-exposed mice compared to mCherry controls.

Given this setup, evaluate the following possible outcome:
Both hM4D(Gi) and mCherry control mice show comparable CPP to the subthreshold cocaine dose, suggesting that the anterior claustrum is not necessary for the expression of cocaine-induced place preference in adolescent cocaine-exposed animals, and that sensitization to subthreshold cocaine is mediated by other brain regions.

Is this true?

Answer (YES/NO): NO